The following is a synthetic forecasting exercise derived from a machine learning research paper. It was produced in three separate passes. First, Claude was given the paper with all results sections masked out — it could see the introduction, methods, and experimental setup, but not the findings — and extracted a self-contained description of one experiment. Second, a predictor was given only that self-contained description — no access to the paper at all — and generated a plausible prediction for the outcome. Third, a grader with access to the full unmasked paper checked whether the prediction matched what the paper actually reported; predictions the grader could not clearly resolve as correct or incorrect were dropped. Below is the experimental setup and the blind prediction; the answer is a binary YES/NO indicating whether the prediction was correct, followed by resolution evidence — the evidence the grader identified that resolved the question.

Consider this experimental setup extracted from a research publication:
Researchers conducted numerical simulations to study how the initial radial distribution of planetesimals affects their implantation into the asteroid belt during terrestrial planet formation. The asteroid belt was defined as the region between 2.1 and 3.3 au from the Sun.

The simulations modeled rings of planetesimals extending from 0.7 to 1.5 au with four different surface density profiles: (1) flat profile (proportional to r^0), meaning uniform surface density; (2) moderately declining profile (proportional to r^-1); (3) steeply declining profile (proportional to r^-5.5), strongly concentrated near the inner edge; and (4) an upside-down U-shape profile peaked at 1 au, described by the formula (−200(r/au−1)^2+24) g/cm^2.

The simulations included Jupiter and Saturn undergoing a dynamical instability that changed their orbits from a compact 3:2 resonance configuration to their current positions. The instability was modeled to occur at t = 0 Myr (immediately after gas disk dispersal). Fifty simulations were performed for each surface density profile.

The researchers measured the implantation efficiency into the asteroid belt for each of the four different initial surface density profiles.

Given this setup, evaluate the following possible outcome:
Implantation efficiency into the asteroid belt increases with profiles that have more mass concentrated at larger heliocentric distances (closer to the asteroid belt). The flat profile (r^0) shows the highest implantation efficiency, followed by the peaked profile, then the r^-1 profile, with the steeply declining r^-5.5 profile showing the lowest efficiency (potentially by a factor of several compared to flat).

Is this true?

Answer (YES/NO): NO